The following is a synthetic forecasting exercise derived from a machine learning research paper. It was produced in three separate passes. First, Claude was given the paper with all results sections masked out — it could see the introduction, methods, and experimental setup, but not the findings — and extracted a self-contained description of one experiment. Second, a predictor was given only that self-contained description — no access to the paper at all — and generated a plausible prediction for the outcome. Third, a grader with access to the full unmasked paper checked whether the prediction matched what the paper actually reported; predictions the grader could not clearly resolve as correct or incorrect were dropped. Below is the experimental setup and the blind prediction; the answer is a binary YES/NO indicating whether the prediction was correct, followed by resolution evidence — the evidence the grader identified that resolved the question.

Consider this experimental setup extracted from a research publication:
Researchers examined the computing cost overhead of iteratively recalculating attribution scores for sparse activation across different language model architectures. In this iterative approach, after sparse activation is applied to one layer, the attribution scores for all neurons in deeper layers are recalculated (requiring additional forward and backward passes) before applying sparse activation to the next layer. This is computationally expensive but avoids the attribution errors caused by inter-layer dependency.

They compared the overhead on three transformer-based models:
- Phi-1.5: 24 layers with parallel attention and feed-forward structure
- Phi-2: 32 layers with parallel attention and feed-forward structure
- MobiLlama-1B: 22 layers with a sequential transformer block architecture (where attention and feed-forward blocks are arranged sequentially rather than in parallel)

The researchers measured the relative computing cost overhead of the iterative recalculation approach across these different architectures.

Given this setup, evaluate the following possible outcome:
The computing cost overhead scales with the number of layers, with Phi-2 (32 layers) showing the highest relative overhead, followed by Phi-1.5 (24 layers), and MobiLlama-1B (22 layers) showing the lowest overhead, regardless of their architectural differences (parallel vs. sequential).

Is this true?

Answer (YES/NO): NO